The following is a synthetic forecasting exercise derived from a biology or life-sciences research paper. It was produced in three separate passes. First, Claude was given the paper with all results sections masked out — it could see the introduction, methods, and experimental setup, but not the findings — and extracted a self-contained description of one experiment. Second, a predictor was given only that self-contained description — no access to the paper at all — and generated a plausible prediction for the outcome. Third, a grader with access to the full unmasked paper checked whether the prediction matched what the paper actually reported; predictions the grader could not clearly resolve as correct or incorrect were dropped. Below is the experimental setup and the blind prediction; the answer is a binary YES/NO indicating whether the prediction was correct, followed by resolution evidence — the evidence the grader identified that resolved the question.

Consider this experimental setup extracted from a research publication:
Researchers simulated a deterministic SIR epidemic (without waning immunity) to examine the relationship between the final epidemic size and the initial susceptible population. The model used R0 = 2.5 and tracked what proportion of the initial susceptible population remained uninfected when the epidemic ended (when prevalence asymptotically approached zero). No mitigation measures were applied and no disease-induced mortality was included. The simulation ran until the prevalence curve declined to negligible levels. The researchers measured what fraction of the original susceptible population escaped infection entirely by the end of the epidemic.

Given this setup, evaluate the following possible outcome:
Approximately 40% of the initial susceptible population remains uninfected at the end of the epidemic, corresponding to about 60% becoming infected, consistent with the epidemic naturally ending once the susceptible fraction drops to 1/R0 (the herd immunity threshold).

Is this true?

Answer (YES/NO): NO